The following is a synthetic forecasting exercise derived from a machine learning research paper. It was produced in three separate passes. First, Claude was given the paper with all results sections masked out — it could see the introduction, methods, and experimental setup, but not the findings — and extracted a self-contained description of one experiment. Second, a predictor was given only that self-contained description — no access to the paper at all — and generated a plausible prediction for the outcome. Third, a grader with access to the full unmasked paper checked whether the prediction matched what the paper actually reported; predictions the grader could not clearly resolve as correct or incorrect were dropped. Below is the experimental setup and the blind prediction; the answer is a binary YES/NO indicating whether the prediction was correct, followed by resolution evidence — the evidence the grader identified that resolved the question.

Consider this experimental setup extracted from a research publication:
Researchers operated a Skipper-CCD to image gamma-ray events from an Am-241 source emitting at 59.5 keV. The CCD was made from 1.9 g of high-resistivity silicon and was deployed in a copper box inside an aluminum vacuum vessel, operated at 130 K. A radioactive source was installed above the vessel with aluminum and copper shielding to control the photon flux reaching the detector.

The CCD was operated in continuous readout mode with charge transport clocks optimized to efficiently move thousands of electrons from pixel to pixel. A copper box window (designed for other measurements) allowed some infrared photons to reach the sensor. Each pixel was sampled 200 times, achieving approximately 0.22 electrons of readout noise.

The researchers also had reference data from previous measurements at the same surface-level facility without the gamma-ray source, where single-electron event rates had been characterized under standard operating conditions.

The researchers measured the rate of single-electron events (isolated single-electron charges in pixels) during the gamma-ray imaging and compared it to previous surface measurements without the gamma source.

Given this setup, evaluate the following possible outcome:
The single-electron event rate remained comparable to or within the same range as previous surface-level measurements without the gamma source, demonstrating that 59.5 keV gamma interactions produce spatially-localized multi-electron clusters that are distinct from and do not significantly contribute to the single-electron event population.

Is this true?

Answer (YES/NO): NO